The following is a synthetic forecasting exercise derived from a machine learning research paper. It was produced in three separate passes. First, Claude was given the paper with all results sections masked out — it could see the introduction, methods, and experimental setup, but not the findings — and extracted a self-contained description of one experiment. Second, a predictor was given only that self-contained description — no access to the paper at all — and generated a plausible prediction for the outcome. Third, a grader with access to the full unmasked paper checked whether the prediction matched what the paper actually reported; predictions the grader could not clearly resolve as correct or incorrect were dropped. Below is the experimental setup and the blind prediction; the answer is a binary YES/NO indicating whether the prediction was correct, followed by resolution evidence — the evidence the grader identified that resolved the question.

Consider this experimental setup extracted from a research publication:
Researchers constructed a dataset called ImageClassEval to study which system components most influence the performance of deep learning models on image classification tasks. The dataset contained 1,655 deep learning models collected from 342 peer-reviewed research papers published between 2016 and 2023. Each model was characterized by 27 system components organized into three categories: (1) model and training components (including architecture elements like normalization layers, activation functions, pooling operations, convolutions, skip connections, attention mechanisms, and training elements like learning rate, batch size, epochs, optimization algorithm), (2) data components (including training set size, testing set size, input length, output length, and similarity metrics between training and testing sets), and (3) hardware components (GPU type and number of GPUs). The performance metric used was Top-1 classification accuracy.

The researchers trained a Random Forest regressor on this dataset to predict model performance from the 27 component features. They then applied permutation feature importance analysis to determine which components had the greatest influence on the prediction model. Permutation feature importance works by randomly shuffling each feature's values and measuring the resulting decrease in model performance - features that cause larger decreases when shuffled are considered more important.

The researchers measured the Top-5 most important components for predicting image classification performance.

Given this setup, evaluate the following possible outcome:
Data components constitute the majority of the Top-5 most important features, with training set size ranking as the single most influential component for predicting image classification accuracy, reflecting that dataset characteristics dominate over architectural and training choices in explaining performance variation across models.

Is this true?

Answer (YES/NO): NO